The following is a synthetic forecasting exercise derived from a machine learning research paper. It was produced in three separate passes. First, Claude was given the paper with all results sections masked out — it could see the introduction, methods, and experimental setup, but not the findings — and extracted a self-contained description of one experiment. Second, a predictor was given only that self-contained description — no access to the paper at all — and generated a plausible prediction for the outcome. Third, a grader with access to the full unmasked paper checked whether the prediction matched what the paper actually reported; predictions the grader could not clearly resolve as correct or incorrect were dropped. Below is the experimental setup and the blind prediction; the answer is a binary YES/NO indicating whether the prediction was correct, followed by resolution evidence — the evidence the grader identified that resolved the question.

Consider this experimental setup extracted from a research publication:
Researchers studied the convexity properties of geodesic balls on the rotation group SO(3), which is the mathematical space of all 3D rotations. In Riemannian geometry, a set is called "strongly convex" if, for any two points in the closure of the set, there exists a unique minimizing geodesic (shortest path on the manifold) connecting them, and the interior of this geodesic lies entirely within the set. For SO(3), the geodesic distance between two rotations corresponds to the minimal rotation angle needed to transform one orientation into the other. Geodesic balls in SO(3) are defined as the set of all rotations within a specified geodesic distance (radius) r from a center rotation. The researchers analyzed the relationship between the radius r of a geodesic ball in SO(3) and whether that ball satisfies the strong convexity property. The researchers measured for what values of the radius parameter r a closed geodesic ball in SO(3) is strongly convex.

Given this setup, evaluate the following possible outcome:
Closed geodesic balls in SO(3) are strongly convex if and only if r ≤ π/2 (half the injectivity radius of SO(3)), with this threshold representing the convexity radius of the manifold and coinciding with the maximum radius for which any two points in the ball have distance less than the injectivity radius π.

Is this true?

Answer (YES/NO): NO